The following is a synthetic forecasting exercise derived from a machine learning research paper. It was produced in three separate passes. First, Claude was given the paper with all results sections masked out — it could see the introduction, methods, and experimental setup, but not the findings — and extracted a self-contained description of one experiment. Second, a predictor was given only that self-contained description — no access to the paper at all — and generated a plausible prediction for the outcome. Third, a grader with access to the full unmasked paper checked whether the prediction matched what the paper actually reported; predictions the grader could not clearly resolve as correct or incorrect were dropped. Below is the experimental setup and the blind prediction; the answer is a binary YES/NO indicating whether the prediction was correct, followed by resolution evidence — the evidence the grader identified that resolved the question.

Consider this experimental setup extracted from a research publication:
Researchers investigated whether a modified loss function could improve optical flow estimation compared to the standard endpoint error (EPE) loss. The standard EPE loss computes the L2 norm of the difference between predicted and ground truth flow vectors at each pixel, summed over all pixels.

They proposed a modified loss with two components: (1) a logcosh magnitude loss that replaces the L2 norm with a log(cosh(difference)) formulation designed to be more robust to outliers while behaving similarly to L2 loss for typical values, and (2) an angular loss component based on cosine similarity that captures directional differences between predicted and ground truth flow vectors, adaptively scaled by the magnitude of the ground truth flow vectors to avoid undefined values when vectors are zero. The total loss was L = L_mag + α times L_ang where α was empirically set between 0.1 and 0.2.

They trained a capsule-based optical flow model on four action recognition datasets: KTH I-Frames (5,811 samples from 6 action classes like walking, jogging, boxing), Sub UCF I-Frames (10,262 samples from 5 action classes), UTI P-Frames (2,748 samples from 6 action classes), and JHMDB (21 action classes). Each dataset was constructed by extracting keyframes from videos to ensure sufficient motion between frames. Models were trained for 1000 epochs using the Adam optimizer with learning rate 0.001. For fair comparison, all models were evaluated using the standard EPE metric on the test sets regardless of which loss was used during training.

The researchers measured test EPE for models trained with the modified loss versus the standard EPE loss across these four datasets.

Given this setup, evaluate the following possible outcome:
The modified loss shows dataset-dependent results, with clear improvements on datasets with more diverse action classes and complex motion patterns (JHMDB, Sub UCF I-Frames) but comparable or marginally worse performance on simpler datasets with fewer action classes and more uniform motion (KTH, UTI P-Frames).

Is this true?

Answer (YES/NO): NO